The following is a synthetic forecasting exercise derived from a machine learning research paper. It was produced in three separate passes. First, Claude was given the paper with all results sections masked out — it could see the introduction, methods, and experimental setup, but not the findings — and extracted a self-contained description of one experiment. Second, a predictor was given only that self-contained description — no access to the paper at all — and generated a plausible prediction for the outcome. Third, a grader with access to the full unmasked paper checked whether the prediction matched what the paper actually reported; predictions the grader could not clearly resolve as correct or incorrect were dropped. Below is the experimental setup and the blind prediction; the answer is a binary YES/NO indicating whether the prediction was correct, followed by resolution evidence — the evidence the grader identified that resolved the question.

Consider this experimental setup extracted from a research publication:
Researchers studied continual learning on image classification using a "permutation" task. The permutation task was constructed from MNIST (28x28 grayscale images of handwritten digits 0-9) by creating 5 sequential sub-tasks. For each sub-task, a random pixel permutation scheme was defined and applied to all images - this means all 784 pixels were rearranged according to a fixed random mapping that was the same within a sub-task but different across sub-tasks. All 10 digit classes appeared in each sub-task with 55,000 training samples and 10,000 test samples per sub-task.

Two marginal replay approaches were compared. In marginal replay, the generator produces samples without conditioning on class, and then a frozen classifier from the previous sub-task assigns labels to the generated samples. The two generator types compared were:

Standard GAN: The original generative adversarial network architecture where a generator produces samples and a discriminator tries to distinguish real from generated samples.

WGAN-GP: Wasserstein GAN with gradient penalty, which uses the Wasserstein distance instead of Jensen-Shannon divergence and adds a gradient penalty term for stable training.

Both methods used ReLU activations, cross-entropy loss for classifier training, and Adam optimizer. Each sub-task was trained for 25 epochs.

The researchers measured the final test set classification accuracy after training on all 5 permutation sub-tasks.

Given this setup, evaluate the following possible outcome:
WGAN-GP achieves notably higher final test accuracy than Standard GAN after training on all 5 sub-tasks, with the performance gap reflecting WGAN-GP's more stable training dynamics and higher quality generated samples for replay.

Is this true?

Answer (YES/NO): NO